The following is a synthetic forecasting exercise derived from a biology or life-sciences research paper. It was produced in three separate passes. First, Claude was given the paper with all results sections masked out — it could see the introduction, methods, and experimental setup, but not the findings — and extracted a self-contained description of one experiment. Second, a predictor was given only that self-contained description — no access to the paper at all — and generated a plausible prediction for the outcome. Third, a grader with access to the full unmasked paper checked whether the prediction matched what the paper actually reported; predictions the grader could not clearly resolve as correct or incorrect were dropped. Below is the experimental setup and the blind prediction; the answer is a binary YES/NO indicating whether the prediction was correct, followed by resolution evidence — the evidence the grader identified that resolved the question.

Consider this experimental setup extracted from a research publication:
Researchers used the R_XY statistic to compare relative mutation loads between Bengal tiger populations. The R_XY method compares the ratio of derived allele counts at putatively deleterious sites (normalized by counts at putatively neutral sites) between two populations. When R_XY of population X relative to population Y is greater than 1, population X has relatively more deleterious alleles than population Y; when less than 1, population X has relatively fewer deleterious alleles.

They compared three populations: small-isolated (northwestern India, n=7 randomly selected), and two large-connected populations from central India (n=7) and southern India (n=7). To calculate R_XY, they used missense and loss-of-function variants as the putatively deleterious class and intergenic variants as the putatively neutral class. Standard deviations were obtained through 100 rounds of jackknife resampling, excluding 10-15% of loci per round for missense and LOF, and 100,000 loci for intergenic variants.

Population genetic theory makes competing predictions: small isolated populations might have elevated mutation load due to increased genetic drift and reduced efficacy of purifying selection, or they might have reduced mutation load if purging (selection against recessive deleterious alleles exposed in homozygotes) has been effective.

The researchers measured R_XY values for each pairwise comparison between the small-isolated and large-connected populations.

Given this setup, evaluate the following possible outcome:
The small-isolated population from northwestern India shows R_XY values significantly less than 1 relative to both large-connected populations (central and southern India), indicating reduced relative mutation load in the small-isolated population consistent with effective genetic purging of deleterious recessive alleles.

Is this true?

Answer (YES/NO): NO